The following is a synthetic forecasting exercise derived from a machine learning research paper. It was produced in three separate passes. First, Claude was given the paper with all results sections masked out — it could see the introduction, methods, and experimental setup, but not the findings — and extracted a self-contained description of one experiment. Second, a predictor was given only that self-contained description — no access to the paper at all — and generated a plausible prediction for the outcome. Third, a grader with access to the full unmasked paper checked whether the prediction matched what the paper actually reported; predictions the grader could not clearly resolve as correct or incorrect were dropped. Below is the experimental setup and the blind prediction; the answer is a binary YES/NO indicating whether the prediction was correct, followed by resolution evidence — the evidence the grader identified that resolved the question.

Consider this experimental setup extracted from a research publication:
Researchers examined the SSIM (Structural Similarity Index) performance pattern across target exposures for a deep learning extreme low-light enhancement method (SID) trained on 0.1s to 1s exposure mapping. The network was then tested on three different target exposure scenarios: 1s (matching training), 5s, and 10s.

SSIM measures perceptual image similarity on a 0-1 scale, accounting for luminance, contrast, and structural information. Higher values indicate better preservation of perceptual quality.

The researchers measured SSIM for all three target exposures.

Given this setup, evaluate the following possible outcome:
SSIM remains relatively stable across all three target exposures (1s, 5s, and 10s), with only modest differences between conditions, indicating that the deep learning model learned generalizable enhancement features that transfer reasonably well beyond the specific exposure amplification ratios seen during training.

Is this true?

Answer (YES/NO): NO